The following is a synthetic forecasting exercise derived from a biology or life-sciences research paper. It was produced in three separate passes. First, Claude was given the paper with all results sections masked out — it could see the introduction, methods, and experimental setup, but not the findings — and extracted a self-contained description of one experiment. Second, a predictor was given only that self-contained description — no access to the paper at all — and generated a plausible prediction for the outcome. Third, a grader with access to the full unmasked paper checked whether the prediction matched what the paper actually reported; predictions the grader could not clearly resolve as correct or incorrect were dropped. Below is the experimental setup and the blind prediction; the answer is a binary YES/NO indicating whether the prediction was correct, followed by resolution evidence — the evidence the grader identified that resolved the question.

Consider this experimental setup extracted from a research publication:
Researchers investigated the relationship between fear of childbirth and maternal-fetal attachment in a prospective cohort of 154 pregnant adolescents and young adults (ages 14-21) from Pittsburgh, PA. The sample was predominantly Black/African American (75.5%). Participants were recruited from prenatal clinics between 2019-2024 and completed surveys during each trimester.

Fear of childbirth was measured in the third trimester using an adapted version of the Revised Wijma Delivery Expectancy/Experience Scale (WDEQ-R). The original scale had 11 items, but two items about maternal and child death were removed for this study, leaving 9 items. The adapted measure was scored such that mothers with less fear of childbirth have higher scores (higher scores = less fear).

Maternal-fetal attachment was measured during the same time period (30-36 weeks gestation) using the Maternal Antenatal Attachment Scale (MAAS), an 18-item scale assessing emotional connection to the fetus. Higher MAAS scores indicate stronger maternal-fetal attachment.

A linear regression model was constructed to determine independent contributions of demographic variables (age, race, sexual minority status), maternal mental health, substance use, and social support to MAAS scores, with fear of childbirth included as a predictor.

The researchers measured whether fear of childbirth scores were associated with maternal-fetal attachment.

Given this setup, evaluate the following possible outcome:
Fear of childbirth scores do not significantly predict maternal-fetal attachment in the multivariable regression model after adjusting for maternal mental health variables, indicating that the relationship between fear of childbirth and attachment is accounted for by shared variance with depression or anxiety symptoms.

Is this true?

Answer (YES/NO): NO